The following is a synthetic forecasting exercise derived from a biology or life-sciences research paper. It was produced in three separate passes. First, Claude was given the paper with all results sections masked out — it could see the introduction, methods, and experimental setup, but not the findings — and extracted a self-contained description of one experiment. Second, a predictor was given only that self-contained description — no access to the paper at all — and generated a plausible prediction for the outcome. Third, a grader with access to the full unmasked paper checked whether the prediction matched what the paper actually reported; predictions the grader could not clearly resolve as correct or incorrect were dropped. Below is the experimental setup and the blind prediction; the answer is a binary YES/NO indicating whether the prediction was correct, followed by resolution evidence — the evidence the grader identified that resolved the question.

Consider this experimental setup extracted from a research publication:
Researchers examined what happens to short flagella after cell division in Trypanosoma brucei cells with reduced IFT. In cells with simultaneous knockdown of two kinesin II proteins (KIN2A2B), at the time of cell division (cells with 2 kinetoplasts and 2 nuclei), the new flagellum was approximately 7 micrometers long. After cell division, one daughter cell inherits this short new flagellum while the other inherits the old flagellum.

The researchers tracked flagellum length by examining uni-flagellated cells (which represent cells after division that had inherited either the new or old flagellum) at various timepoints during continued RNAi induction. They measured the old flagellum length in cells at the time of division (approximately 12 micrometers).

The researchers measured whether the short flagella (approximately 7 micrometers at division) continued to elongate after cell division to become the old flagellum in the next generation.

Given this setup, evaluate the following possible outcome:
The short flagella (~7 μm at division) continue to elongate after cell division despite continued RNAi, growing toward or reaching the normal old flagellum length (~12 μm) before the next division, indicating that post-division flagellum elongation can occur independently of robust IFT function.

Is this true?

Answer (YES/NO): YES